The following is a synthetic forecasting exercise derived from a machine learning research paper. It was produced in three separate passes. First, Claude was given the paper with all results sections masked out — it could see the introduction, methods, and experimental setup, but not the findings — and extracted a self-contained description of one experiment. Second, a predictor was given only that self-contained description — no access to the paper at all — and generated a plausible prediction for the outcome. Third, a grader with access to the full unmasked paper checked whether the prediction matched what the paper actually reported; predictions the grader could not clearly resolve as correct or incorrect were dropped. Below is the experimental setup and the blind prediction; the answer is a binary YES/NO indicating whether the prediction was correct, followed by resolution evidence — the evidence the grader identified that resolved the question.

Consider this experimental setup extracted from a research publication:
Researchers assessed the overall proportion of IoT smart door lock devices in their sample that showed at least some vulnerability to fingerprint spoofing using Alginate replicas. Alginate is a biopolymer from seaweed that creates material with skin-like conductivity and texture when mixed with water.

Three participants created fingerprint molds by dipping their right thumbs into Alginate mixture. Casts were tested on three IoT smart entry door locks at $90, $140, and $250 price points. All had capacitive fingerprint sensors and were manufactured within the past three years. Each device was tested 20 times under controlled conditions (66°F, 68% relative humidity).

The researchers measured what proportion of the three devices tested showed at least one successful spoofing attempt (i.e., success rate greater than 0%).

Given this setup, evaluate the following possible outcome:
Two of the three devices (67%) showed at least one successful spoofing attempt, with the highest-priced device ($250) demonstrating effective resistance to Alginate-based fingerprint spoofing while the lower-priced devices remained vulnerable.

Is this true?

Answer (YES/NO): NO